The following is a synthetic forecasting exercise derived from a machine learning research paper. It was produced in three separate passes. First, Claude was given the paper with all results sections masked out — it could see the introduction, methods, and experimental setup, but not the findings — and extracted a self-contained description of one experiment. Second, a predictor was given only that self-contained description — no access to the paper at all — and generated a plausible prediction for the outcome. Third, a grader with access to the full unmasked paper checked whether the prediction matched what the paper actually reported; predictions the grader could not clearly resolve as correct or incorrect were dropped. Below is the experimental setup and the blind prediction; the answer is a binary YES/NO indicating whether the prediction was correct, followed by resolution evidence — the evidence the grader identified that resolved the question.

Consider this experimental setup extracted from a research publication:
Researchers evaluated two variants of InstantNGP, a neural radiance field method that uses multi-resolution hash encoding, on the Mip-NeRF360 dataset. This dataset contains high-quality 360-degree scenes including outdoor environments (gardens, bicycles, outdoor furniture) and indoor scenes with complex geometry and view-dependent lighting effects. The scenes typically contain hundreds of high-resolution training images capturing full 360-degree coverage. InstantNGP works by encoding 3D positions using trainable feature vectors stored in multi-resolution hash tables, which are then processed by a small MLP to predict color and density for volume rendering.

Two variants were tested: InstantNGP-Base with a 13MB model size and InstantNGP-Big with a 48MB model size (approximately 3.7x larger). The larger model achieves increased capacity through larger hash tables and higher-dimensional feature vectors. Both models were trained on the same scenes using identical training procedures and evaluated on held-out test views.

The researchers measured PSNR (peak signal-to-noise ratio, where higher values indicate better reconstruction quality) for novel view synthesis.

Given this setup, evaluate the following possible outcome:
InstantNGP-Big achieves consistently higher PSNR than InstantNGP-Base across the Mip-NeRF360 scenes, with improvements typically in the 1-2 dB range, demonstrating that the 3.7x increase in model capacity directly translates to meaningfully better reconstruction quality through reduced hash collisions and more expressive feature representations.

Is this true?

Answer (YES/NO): NO